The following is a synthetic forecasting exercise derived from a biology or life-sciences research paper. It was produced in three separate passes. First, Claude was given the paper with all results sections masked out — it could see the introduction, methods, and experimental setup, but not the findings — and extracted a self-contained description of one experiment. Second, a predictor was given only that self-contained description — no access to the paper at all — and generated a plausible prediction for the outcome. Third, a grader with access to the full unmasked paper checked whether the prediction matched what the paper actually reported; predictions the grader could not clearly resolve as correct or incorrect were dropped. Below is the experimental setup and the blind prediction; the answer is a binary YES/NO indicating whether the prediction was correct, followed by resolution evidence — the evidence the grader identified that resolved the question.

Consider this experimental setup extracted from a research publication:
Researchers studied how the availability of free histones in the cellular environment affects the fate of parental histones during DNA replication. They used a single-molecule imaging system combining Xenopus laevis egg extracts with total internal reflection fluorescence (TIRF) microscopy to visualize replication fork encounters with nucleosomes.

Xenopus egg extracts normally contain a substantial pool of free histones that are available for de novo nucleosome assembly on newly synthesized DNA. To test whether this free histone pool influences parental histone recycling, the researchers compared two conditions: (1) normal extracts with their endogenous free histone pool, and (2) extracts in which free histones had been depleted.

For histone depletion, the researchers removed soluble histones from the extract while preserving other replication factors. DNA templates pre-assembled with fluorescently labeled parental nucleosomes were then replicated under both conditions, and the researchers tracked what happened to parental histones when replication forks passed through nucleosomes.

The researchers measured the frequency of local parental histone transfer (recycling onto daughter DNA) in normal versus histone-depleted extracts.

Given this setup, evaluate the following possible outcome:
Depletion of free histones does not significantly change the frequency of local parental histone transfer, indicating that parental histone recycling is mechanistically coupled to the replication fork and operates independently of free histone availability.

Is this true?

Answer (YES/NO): NO